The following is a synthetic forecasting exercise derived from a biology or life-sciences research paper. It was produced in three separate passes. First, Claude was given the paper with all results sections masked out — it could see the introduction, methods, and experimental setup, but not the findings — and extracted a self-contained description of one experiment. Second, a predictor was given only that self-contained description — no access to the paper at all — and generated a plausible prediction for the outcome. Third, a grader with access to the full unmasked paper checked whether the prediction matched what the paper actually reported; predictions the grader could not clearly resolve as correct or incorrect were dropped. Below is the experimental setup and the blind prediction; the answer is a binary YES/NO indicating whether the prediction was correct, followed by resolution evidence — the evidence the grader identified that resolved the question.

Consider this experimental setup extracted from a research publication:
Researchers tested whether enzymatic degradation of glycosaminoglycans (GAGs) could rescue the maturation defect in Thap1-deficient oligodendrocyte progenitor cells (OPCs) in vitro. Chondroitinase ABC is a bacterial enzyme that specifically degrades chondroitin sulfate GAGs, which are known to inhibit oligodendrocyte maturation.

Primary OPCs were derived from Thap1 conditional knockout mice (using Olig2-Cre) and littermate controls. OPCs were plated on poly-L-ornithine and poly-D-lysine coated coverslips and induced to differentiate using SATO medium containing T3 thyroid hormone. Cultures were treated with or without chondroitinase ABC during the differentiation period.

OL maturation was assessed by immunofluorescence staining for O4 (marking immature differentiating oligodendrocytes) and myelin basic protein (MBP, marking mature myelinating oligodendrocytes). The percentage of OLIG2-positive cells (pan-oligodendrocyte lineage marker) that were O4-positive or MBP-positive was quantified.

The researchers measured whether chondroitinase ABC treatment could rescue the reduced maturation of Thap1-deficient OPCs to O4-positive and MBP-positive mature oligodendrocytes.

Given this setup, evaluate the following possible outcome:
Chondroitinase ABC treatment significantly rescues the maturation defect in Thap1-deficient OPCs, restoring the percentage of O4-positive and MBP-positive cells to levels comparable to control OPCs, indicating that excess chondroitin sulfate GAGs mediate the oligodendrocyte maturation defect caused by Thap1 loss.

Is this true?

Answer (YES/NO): NO